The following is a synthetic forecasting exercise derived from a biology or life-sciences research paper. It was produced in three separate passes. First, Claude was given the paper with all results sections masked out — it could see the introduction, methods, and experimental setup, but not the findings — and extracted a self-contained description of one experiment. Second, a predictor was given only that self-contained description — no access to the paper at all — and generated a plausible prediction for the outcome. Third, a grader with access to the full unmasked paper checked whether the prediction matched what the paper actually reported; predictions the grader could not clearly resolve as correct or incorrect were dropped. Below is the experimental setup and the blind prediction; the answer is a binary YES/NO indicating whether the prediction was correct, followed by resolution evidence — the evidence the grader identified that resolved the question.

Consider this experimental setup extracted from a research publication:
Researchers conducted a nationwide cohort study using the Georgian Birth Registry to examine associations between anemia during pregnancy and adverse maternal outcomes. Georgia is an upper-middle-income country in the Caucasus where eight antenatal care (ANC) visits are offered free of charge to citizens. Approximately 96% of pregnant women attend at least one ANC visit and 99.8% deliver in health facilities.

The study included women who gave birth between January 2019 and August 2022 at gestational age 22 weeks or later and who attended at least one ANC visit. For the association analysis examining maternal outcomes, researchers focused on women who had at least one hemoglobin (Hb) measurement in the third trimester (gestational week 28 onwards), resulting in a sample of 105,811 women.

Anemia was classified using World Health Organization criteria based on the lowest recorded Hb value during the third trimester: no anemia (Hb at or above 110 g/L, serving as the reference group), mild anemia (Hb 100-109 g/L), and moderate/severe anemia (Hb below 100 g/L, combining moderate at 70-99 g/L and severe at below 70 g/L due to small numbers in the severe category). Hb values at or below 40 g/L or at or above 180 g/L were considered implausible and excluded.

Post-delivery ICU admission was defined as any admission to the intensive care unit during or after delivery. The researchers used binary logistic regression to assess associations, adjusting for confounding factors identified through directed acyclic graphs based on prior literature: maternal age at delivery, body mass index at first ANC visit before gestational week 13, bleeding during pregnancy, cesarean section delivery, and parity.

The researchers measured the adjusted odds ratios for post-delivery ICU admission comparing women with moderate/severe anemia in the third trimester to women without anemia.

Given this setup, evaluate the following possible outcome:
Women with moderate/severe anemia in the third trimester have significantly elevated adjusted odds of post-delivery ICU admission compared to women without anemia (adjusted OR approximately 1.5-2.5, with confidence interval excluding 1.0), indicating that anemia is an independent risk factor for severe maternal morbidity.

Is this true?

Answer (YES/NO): NO